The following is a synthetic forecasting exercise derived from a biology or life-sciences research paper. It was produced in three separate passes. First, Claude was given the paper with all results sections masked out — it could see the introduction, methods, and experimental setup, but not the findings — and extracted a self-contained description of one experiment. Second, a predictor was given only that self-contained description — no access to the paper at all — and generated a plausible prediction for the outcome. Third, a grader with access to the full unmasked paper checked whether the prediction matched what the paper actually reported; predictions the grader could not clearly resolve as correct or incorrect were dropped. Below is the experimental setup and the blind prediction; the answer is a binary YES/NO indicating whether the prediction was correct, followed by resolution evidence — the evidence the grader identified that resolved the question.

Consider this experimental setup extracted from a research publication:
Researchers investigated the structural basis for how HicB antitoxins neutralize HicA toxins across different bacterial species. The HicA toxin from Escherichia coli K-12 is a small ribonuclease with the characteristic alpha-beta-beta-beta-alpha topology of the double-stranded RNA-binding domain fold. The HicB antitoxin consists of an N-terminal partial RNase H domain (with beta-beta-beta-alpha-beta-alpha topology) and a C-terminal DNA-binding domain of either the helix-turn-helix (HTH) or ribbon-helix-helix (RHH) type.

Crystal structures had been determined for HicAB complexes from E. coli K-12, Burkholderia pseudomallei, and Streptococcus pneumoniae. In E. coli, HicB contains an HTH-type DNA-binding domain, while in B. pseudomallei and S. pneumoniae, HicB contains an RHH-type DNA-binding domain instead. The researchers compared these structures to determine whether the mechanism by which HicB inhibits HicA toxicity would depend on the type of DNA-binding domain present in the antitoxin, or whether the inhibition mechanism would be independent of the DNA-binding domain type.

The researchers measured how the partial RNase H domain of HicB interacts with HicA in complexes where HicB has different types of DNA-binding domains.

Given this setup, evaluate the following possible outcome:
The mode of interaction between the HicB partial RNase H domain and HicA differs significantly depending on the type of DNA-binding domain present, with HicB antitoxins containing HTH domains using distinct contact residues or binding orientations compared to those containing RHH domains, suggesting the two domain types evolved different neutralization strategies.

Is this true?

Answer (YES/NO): NO